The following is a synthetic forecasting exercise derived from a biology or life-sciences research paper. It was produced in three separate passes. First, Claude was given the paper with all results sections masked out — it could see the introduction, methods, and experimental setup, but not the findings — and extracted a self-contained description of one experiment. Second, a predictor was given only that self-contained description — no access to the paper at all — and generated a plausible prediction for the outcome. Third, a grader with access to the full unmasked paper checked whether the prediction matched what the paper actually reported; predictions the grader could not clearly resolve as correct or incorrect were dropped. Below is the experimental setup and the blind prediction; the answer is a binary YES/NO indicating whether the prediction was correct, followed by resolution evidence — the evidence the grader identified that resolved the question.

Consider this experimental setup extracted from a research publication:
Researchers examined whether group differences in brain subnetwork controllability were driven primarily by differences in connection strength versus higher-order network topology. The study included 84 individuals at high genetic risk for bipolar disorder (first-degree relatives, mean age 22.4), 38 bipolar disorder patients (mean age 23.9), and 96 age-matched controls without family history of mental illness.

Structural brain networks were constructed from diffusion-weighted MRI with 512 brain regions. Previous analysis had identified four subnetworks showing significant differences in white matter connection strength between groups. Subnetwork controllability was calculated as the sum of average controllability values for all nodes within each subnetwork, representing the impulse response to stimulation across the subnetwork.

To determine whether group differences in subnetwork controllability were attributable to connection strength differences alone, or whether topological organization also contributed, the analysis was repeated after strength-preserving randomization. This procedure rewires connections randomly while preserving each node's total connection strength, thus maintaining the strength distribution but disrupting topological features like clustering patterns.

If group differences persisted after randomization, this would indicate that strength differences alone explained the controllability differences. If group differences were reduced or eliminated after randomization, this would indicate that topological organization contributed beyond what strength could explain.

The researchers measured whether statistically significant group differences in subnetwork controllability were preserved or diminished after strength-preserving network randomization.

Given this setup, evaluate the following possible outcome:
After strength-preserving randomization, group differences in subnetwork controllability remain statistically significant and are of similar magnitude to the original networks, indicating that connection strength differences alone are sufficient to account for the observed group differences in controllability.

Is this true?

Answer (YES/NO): NO